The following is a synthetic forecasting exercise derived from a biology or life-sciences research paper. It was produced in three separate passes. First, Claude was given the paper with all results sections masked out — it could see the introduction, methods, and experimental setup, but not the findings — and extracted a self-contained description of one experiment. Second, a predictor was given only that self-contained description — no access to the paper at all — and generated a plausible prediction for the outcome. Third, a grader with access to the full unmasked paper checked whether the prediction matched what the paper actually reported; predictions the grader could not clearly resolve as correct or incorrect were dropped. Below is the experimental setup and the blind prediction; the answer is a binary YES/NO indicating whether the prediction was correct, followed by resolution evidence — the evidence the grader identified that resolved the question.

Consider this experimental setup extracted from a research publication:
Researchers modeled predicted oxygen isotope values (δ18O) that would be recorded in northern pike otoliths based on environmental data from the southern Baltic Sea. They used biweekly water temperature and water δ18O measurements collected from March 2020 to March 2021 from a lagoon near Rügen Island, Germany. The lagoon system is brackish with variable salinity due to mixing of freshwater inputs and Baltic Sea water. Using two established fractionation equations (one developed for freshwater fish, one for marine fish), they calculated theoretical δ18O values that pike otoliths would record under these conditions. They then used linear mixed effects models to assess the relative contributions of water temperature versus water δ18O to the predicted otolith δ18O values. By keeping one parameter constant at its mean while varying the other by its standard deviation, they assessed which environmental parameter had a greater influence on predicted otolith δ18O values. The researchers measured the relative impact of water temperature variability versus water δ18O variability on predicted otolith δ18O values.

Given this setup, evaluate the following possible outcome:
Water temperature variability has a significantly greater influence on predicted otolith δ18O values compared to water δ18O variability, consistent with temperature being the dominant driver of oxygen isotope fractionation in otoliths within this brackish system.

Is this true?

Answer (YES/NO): YES